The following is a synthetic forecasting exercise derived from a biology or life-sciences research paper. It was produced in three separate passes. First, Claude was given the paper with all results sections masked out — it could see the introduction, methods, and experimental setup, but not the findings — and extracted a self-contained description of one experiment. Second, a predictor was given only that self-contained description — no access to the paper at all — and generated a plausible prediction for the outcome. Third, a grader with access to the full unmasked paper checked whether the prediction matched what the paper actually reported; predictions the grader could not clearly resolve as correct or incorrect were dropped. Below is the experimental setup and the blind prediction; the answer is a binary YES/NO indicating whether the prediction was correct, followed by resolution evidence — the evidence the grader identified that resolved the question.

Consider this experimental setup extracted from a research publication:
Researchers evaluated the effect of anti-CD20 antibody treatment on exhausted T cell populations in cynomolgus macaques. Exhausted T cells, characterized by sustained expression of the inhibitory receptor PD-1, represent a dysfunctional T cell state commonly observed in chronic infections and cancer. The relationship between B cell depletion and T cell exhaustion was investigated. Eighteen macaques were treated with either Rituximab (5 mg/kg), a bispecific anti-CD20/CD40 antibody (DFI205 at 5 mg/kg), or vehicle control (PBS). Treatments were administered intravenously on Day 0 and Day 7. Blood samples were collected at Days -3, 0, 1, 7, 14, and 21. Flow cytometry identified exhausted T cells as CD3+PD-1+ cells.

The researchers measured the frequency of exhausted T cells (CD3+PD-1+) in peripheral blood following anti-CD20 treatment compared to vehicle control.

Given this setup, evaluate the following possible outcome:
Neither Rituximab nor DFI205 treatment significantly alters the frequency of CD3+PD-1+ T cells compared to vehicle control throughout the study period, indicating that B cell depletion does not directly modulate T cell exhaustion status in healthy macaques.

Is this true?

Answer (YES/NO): NO